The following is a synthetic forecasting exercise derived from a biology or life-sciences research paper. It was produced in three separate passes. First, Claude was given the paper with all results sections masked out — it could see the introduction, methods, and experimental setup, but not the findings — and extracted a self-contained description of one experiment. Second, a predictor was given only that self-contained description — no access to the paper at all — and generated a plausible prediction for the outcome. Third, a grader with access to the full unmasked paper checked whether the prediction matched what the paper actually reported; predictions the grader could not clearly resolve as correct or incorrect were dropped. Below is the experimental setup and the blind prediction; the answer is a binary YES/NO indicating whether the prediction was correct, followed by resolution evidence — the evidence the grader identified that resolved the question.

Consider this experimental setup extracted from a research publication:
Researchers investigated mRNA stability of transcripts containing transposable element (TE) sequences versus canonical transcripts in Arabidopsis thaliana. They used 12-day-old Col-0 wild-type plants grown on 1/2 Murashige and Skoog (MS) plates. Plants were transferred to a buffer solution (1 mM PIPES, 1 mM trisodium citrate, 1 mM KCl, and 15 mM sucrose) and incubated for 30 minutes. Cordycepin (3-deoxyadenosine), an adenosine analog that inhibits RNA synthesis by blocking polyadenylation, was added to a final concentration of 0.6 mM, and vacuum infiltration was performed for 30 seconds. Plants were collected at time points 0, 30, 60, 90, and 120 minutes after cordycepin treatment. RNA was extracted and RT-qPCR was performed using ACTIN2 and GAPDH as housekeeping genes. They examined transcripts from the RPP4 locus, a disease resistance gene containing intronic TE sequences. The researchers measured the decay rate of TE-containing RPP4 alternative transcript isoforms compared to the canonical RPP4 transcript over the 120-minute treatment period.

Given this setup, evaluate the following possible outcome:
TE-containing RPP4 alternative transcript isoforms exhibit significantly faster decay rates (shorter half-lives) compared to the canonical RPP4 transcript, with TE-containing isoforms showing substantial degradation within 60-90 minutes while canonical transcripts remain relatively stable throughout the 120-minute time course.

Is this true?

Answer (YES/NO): NO